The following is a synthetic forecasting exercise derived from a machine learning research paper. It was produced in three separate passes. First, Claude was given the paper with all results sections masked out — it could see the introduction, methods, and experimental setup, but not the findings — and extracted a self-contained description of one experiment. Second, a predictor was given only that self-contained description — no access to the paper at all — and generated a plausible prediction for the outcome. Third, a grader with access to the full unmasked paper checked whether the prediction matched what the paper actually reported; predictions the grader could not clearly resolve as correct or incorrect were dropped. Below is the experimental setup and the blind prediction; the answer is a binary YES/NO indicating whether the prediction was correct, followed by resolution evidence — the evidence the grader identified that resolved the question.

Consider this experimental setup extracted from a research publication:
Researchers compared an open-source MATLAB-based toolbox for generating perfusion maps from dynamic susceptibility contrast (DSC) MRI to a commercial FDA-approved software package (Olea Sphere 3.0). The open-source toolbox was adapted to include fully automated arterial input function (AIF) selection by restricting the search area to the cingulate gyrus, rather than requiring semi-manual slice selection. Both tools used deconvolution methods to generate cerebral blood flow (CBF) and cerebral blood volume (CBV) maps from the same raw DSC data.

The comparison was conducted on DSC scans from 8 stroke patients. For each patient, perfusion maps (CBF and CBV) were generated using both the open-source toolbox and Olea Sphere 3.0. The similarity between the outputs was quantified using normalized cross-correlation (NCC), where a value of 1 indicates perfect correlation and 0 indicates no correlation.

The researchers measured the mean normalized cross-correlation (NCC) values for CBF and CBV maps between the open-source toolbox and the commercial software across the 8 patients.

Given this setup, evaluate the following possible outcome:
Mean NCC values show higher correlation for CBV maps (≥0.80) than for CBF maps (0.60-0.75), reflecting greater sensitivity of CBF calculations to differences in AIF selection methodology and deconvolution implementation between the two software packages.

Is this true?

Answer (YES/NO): NO